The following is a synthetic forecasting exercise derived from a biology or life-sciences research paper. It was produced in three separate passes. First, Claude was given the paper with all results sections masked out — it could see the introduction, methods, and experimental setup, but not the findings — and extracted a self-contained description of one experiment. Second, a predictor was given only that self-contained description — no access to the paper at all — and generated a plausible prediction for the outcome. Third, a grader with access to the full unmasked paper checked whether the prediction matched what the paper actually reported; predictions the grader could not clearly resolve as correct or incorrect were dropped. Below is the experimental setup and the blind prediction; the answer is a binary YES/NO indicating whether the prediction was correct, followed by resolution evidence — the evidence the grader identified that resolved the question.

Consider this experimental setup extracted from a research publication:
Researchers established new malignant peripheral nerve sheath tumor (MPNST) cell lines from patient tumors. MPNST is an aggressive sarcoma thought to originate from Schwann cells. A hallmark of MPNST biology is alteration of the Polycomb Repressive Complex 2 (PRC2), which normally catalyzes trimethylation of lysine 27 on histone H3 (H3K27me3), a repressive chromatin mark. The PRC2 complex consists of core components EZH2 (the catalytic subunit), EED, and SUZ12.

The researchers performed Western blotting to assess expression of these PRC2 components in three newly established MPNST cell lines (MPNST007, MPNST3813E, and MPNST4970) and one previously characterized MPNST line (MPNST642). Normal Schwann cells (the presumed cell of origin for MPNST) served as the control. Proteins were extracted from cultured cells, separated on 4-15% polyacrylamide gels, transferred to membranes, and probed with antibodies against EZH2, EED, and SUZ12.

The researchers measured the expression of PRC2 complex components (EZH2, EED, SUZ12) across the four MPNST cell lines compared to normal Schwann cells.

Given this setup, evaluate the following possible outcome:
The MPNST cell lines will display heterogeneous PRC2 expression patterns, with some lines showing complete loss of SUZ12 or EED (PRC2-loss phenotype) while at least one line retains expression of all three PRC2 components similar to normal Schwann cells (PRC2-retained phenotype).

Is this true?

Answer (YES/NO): NO